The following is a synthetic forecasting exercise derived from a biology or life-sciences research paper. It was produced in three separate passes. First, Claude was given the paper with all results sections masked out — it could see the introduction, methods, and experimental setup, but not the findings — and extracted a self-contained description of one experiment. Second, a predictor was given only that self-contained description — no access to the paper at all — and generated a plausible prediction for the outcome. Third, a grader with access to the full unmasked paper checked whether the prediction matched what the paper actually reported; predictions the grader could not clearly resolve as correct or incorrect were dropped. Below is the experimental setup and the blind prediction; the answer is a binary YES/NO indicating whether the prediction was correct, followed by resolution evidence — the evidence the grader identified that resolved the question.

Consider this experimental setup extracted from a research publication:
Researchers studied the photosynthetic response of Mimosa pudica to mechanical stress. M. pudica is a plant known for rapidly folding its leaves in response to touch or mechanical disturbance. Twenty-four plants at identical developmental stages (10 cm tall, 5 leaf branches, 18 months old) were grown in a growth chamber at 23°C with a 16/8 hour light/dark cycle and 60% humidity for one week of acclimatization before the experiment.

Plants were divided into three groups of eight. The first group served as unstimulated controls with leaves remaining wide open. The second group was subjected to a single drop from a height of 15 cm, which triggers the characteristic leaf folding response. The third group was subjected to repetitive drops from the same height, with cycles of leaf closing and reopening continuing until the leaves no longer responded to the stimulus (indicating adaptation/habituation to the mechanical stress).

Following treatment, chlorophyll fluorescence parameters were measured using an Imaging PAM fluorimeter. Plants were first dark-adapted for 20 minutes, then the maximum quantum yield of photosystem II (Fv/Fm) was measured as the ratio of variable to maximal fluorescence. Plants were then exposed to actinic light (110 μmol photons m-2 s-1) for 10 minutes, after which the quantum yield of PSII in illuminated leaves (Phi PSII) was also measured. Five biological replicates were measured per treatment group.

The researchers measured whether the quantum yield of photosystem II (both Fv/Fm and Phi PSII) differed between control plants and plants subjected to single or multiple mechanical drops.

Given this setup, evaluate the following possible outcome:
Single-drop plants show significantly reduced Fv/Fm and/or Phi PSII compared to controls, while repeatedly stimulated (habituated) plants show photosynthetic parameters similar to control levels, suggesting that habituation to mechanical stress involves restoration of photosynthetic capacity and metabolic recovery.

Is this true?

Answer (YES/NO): NO